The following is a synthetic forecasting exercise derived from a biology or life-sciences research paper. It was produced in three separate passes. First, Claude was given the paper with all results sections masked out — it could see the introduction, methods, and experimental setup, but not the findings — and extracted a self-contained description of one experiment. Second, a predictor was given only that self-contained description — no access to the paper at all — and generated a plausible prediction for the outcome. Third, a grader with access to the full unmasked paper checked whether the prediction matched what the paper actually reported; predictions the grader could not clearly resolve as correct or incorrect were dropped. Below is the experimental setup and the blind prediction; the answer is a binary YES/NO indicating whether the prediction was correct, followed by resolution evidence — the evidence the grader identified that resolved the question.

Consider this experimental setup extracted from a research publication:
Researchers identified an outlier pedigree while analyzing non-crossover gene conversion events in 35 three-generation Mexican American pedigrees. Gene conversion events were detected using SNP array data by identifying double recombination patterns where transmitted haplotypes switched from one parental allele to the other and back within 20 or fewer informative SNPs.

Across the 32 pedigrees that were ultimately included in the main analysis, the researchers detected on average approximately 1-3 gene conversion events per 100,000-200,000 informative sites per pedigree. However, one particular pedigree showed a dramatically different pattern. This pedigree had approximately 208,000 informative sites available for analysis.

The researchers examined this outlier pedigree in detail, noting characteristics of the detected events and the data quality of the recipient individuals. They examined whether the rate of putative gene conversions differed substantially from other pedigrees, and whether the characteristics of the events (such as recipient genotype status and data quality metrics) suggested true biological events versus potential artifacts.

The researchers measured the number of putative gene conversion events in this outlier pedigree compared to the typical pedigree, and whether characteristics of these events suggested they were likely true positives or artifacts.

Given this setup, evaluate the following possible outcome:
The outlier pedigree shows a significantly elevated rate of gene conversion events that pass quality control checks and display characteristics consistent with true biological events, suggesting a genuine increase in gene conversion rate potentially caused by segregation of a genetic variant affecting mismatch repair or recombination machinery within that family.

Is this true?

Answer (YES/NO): NO